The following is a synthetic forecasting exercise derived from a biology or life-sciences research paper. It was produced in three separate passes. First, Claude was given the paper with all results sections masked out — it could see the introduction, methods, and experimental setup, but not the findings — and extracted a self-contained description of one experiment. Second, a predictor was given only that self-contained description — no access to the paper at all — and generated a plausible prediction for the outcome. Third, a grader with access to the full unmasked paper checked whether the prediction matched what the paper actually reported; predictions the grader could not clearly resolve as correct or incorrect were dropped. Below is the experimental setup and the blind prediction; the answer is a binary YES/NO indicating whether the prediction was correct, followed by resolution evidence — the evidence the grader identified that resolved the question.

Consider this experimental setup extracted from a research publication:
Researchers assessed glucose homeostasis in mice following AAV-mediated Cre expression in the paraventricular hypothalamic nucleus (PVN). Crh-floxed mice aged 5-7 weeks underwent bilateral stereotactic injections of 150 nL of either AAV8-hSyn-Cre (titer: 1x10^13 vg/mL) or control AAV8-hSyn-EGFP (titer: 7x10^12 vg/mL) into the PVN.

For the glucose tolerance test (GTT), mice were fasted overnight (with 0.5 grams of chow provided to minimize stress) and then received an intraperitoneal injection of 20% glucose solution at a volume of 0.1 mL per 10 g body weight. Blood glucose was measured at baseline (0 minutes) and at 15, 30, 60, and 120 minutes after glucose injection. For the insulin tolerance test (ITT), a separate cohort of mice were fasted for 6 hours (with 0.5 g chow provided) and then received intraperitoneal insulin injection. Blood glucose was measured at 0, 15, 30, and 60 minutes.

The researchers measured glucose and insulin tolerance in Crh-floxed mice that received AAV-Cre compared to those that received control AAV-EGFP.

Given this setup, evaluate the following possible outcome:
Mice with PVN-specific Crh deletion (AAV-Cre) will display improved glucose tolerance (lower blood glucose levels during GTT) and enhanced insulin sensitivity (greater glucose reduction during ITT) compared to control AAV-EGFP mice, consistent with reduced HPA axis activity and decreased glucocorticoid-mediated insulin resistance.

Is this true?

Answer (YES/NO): NO